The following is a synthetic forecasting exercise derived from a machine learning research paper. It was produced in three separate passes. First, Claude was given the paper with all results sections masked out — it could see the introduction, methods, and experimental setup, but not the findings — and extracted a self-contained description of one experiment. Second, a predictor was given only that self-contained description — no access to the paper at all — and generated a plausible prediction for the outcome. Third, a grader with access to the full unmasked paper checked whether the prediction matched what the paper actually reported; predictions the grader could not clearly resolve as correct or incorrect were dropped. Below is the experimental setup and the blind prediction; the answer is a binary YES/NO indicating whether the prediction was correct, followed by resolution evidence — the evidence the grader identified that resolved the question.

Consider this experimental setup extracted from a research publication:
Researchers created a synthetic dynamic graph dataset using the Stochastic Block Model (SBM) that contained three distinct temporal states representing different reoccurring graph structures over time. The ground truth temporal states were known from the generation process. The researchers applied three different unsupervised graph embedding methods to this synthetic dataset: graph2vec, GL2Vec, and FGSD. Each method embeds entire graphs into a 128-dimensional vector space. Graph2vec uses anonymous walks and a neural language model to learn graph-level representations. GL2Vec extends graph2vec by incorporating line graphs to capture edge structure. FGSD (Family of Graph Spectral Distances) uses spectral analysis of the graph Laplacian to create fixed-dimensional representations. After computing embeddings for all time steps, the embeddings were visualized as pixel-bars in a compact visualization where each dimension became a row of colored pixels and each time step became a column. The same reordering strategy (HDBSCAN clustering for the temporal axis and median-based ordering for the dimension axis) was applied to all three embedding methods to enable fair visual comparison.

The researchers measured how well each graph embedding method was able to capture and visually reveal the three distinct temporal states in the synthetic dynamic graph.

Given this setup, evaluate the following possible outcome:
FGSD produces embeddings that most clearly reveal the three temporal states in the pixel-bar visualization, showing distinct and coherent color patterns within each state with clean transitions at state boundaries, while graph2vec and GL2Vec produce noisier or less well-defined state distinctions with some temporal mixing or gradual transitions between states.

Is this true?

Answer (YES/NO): NO